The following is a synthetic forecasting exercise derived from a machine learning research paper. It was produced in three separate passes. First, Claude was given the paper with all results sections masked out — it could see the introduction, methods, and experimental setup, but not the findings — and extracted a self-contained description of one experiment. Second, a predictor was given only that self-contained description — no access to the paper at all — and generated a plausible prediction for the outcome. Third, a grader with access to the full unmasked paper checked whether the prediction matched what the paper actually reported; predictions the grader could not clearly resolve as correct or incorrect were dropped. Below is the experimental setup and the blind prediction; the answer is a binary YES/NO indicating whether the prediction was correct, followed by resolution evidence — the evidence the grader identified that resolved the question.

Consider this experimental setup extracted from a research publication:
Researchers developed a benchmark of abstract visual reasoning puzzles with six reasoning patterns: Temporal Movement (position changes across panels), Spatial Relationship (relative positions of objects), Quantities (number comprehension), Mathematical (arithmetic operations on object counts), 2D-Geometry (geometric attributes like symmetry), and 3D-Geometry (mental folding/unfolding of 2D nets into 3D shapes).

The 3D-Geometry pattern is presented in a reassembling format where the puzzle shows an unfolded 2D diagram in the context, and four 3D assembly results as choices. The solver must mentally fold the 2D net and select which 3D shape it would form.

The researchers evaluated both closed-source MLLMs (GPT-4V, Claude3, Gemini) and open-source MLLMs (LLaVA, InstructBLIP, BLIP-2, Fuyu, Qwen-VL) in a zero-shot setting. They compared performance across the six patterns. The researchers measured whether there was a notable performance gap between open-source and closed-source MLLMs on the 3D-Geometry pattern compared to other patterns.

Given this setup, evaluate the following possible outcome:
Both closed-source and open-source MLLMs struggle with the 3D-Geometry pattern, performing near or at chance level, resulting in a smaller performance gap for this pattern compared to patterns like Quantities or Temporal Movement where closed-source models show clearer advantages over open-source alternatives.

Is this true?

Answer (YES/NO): NO